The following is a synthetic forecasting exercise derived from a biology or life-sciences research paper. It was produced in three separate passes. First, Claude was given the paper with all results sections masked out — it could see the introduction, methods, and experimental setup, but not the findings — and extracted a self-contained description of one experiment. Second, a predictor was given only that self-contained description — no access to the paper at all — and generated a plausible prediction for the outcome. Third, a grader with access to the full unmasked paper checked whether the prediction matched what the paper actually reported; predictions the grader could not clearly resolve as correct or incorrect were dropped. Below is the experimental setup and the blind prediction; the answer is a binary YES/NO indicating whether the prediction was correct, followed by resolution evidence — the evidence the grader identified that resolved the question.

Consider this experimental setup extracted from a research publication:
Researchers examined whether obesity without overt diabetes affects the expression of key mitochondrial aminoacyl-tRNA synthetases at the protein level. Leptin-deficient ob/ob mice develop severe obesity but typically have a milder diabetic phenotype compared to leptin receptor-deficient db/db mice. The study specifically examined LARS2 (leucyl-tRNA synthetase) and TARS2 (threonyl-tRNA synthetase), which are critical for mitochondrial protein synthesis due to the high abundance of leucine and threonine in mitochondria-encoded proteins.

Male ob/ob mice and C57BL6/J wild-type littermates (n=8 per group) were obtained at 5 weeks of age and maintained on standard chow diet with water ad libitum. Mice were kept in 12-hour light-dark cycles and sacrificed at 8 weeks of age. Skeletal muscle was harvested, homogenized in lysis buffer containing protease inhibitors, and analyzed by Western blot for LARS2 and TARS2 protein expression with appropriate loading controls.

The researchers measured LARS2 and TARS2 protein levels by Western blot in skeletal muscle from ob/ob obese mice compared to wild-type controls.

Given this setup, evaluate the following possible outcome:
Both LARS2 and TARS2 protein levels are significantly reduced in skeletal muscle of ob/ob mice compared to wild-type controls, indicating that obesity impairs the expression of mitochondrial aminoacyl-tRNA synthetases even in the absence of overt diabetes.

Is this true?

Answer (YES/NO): NO